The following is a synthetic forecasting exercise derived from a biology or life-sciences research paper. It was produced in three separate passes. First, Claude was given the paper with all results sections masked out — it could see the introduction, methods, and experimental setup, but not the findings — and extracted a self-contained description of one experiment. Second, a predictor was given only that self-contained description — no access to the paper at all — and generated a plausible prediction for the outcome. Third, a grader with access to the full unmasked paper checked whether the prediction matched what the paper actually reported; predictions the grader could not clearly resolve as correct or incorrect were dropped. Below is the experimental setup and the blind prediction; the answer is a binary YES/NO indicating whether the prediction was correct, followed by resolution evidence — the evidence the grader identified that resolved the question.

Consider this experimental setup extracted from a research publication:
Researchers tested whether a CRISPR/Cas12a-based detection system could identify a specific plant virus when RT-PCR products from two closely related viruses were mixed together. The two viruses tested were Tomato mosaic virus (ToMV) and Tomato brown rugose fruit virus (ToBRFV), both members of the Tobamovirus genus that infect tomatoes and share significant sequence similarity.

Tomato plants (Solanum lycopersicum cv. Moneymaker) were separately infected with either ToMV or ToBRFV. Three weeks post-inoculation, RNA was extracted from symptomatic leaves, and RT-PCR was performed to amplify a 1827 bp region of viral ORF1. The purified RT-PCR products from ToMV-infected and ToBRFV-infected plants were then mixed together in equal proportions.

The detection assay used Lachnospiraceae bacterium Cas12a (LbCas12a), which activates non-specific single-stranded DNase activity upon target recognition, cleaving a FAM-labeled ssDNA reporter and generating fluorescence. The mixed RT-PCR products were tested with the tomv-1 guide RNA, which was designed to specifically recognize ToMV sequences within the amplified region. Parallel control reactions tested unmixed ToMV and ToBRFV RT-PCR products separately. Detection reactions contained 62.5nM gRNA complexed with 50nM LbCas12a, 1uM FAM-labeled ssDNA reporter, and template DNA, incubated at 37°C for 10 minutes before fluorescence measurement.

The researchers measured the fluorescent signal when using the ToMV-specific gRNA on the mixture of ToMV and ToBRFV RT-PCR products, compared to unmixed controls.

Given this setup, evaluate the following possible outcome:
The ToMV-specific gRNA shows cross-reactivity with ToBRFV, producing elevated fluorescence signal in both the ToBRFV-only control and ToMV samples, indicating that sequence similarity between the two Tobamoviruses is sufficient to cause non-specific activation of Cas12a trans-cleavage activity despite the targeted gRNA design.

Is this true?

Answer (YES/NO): NO